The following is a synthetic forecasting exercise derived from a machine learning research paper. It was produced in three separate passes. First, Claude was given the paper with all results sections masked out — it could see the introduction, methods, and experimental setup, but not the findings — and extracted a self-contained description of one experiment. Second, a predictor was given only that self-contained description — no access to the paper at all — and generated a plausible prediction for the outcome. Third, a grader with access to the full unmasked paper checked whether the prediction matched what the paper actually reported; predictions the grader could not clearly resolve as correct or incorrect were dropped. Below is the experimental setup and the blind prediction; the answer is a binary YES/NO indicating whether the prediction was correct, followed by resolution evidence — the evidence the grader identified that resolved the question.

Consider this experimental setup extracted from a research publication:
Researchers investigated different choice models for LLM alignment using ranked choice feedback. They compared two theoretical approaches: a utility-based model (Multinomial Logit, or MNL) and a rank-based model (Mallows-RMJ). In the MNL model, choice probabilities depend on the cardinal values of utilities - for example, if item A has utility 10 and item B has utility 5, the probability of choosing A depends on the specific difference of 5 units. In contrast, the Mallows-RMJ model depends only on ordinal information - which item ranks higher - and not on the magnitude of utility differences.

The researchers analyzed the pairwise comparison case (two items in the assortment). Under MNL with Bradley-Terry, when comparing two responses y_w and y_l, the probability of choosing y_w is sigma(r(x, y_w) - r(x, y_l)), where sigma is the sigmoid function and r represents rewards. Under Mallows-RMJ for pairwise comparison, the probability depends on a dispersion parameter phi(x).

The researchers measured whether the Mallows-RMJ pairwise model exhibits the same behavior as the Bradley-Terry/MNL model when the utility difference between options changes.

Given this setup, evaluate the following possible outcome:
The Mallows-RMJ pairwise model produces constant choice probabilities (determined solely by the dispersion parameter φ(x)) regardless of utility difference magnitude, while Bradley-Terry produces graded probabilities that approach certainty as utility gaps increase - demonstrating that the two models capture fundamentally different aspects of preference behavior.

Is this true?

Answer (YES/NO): YES